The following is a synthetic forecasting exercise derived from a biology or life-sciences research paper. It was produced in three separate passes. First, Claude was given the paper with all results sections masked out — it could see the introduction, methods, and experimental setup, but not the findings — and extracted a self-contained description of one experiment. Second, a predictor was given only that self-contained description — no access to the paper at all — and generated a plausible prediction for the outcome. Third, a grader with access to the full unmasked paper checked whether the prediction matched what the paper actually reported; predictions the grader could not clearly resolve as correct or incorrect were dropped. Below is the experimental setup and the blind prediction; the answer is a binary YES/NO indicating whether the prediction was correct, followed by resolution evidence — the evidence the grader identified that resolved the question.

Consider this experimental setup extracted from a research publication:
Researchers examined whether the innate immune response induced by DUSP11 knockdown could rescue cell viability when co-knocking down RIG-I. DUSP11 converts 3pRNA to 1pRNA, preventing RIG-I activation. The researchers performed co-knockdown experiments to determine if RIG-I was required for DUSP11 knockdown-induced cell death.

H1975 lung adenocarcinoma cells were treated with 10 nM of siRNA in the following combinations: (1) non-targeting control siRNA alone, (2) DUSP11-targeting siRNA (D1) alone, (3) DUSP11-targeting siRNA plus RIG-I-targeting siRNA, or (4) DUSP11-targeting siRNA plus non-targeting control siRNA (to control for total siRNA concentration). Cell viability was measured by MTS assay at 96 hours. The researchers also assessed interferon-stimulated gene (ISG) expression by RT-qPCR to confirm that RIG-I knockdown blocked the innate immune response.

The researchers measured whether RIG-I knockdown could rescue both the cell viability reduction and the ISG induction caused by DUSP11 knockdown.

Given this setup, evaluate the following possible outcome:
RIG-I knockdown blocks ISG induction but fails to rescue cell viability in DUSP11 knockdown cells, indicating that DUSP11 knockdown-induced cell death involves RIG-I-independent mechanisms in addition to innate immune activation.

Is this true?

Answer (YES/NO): NO